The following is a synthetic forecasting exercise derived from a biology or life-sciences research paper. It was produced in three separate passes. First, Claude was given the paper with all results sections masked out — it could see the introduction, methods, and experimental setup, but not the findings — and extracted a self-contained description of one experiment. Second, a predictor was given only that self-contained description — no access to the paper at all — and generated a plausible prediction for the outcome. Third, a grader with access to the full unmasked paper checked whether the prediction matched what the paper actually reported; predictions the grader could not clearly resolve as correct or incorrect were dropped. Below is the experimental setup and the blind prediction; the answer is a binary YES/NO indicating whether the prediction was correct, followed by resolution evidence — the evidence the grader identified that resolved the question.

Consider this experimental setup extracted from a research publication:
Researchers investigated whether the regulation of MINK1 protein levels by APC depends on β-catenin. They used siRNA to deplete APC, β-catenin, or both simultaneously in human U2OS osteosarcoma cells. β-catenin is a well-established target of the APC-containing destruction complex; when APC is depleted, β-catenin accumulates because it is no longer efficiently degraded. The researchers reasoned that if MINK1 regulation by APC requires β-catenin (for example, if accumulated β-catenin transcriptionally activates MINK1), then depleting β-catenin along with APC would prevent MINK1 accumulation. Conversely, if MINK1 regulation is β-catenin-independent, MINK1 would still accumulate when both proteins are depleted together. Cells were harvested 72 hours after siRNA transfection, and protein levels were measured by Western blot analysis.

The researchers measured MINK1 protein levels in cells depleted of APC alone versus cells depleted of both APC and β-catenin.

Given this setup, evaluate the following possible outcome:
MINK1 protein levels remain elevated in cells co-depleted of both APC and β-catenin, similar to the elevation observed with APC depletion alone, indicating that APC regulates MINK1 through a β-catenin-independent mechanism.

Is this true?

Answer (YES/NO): YES